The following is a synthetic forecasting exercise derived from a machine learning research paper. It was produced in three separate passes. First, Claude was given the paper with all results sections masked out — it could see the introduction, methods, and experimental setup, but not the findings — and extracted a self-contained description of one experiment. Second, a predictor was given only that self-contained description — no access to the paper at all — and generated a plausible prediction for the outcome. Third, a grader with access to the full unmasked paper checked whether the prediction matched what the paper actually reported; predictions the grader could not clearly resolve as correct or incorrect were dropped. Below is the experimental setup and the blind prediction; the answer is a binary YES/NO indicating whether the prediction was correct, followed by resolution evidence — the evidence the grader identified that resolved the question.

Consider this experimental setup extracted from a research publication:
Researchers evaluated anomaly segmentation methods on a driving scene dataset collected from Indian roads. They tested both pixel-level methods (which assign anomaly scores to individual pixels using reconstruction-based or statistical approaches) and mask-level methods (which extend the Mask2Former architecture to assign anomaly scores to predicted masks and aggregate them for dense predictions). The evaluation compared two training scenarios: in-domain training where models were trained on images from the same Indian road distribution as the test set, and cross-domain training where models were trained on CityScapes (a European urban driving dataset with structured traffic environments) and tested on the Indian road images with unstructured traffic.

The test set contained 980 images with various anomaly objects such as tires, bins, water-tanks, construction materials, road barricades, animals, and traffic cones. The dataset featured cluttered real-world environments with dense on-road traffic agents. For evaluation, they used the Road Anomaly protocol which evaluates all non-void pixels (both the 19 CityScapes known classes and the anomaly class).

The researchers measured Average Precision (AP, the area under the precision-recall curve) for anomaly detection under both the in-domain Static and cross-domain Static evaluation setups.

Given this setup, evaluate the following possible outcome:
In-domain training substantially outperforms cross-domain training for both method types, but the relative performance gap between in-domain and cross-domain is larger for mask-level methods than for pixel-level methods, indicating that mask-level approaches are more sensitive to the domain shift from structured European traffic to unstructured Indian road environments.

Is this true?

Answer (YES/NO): YES